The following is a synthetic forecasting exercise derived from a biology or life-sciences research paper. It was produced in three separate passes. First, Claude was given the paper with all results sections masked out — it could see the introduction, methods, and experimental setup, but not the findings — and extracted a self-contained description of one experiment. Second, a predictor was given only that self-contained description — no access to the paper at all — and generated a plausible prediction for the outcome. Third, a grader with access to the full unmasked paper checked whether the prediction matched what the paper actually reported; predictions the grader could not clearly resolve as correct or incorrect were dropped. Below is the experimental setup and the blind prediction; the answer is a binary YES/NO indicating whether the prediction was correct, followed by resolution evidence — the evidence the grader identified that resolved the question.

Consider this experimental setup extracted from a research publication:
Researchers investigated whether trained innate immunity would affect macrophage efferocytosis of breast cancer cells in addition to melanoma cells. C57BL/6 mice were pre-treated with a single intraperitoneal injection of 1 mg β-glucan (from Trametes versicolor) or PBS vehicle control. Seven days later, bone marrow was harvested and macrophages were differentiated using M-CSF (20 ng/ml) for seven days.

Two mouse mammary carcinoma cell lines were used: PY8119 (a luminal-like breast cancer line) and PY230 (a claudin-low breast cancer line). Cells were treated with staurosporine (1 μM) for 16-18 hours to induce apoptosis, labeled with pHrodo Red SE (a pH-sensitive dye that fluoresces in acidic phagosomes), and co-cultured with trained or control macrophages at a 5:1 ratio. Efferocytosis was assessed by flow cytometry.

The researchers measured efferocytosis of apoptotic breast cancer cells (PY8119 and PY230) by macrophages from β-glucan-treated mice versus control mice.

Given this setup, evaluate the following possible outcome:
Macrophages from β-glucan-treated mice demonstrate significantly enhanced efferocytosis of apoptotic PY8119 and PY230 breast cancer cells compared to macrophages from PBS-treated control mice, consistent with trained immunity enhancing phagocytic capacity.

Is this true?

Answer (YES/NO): NO